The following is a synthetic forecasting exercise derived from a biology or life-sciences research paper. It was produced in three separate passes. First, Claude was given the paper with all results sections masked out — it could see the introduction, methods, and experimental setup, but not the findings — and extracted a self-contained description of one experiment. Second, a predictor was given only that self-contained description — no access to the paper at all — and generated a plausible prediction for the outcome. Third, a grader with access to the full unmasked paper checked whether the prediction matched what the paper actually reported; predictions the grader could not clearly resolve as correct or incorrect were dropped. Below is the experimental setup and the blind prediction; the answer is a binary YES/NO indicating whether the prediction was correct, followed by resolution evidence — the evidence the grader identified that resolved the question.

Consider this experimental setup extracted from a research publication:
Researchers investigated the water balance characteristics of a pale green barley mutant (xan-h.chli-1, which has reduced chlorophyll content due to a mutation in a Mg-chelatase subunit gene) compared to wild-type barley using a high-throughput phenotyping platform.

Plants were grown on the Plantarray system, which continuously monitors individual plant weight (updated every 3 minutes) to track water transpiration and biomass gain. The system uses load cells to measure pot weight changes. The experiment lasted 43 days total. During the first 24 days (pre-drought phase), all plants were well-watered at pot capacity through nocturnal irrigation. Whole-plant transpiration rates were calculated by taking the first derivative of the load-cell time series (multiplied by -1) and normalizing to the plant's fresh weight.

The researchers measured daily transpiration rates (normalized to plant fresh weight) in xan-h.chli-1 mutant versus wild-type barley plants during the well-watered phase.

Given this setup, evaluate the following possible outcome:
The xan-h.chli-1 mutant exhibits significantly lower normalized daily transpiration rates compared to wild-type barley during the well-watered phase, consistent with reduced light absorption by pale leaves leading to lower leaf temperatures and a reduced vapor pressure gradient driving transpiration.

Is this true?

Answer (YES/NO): YES